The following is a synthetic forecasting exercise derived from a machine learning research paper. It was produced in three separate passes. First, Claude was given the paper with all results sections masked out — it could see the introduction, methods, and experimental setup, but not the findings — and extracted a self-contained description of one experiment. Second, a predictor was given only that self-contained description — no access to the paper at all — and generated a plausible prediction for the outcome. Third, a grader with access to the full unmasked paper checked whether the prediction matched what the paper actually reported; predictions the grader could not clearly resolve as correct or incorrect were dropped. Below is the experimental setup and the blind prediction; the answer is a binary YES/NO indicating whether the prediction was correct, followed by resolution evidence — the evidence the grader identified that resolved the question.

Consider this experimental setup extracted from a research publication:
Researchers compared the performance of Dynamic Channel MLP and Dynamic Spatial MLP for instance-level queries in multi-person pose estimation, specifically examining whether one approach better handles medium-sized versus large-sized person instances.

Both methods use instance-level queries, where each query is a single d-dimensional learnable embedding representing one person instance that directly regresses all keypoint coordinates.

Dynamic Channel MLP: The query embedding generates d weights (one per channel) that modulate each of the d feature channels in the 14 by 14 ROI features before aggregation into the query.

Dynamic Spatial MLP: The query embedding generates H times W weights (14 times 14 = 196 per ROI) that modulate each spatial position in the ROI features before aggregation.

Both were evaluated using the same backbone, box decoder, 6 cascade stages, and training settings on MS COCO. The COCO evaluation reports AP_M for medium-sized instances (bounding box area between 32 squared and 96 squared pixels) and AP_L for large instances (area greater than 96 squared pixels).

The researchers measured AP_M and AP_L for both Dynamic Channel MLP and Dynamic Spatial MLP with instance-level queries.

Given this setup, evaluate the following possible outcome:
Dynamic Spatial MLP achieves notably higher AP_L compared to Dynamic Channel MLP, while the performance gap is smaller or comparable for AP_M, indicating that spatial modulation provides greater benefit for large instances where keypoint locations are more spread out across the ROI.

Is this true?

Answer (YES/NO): NO